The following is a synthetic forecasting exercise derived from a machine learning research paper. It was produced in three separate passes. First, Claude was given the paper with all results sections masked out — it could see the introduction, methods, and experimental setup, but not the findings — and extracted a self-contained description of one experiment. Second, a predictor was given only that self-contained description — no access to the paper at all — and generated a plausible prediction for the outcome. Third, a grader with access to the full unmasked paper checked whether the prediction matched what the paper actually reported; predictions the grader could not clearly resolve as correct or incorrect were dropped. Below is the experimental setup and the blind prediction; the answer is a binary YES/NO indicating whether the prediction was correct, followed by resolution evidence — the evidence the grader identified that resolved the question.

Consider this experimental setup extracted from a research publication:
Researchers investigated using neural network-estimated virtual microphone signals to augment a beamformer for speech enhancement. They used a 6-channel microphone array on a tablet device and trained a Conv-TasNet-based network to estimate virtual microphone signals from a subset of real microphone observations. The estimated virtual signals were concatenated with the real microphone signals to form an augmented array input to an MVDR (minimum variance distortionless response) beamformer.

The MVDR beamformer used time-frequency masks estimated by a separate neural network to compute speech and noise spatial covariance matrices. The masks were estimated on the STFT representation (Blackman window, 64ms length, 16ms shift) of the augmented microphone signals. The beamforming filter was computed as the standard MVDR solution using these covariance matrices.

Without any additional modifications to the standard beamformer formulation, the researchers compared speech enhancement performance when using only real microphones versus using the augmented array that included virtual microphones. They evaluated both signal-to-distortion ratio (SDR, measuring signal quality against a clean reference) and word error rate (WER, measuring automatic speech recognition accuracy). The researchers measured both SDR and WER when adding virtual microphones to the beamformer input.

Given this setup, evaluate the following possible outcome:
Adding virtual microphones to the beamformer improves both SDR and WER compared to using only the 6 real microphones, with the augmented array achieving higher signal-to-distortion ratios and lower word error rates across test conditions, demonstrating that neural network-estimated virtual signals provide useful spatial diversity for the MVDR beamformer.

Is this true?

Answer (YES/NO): NO